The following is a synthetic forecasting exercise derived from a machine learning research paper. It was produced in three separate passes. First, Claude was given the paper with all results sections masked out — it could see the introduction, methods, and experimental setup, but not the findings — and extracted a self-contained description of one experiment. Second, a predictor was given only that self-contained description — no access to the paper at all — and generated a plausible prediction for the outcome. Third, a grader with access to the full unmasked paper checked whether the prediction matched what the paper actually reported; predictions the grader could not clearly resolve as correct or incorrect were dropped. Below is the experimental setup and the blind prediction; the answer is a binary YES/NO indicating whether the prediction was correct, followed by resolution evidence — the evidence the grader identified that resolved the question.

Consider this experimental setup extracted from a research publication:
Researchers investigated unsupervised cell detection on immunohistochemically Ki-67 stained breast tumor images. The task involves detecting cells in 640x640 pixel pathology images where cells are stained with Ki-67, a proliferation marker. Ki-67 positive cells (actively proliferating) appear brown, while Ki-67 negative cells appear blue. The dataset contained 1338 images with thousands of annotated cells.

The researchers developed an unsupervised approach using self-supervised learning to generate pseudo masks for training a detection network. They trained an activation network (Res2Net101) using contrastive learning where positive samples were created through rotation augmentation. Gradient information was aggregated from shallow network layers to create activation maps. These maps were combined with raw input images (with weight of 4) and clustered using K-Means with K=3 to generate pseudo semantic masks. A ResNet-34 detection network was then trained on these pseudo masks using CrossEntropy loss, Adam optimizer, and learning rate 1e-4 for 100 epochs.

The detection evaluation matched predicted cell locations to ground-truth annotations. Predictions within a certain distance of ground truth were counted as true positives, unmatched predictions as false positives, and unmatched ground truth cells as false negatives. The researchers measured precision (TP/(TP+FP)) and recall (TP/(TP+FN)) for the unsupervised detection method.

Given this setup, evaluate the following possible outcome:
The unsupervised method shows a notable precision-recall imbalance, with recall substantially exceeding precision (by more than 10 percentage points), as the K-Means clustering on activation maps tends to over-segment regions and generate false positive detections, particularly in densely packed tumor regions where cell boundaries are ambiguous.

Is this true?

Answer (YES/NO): NO